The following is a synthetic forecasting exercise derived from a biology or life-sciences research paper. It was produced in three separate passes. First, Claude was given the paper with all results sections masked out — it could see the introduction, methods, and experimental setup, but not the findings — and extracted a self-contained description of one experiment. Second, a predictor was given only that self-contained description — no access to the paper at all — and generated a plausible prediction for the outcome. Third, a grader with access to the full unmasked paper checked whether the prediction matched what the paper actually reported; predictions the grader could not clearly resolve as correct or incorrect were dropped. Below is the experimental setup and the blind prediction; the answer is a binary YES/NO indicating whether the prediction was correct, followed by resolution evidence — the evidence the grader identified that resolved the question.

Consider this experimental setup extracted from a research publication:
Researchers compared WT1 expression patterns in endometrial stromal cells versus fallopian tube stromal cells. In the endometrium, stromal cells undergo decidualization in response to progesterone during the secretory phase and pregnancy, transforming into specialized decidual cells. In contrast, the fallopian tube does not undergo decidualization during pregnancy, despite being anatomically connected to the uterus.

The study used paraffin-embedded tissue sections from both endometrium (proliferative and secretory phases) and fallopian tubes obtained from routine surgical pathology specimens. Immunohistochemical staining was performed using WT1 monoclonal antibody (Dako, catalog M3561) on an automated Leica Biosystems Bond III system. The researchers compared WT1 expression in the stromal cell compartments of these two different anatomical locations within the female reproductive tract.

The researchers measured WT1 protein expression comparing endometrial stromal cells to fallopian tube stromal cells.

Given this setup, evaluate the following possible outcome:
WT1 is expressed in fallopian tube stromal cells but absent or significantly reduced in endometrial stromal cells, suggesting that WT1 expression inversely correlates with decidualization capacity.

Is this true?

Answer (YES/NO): NO